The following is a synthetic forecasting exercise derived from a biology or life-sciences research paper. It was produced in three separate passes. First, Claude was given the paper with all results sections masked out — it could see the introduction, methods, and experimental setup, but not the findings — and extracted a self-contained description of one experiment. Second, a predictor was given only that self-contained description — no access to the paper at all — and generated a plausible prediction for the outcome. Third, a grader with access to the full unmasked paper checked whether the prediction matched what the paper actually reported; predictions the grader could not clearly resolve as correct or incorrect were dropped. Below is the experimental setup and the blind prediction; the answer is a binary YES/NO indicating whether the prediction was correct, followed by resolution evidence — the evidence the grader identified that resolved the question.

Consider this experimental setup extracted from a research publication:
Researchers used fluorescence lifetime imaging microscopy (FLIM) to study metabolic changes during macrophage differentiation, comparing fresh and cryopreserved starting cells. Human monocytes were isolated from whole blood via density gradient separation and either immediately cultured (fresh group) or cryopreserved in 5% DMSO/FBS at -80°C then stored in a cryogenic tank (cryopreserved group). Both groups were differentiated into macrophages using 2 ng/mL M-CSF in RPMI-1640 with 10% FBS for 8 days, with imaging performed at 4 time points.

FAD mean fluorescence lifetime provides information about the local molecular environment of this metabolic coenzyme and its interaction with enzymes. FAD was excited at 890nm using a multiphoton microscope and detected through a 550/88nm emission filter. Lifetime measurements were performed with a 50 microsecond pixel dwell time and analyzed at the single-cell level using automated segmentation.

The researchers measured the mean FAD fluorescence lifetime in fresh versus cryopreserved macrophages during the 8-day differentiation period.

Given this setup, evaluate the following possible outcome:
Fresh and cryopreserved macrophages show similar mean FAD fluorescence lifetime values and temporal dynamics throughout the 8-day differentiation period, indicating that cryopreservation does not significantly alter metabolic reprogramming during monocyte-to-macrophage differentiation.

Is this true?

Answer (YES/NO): NO